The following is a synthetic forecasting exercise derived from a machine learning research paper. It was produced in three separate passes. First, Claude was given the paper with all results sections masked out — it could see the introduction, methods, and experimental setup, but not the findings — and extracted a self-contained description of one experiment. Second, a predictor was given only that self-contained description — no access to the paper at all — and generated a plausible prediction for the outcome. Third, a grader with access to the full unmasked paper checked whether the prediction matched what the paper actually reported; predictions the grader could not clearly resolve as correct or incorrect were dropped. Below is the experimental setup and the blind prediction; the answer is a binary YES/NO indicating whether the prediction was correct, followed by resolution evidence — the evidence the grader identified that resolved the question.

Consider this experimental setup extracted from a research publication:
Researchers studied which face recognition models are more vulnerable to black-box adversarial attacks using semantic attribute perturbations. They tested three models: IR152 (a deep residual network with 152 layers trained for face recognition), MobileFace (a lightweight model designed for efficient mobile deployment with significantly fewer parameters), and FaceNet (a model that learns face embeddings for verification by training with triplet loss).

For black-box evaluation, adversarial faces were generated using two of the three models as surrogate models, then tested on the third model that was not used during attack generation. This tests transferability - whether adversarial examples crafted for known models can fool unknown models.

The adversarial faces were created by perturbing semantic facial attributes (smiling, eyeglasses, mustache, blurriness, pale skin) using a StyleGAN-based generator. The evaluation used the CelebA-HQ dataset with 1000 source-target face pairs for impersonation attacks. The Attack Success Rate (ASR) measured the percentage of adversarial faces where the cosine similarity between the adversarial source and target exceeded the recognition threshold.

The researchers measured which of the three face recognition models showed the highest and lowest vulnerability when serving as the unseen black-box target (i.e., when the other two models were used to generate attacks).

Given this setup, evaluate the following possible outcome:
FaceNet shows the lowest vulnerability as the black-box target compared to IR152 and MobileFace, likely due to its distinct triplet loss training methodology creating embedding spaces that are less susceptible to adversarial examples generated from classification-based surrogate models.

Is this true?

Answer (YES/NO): YES